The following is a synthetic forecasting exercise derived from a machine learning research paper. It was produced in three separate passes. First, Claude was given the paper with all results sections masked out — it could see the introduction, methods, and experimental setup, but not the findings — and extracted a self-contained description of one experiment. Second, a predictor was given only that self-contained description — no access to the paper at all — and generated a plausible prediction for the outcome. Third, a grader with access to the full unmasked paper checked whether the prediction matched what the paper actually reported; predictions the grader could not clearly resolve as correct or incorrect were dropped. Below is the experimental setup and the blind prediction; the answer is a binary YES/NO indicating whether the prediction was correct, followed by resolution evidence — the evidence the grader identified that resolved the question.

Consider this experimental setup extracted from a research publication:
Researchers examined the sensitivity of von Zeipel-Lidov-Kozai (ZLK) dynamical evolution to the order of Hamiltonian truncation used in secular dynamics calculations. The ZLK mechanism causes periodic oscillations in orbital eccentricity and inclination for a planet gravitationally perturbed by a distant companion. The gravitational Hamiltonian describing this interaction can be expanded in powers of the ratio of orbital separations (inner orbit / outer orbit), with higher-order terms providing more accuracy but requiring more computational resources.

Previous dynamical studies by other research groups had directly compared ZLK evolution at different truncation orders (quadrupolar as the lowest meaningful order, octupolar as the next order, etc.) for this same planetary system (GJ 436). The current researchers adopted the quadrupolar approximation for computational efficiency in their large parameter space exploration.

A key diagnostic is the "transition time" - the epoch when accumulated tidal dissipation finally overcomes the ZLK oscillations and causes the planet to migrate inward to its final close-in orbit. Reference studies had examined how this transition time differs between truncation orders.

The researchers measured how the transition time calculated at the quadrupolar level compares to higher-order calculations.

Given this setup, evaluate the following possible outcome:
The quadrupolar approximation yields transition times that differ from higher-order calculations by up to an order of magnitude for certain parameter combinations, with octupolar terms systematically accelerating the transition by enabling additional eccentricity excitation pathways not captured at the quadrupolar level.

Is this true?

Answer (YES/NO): NO